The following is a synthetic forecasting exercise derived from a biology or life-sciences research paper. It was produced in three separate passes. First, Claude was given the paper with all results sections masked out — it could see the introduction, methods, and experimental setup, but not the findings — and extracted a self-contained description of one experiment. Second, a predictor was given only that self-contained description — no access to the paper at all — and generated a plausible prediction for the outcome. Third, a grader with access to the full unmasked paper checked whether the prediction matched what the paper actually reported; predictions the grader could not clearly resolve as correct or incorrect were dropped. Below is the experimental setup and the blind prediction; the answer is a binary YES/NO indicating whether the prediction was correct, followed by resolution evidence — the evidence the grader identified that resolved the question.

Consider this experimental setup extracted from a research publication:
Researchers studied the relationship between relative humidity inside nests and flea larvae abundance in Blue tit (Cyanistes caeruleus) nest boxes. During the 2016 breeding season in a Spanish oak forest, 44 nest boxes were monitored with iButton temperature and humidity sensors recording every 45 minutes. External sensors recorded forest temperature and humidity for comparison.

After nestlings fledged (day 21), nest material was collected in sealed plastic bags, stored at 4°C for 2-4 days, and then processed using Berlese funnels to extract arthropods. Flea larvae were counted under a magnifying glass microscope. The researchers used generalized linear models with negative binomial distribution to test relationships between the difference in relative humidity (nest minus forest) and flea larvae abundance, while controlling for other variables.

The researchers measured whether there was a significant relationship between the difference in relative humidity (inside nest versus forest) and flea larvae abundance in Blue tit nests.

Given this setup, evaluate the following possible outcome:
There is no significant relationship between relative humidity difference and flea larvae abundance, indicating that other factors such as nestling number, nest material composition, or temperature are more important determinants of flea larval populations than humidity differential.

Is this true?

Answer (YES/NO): NO